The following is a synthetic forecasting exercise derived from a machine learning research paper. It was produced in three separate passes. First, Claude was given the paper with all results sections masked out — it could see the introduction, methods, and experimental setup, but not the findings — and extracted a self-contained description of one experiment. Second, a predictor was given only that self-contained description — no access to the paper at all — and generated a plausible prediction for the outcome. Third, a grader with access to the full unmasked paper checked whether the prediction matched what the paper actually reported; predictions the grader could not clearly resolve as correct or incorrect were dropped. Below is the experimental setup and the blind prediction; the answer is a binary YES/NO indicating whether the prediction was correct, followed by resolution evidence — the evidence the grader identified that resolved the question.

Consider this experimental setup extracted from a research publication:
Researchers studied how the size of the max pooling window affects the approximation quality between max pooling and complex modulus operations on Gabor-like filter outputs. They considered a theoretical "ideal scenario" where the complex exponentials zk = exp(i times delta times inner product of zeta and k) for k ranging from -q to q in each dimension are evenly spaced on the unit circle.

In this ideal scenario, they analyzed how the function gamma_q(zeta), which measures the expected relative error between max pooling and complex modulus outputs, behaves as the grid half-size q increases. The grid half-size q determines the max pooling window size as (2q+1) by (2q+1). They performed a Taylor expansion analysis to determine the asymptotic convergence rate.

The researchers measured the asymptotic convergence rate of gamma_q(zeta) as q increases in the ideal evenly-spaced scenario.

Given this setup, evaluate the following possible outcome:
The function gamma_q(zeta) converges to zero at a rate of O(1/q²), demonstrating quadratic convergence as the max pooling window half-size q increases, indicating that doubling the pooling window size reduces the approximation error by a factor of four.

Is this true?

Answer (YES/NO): NO